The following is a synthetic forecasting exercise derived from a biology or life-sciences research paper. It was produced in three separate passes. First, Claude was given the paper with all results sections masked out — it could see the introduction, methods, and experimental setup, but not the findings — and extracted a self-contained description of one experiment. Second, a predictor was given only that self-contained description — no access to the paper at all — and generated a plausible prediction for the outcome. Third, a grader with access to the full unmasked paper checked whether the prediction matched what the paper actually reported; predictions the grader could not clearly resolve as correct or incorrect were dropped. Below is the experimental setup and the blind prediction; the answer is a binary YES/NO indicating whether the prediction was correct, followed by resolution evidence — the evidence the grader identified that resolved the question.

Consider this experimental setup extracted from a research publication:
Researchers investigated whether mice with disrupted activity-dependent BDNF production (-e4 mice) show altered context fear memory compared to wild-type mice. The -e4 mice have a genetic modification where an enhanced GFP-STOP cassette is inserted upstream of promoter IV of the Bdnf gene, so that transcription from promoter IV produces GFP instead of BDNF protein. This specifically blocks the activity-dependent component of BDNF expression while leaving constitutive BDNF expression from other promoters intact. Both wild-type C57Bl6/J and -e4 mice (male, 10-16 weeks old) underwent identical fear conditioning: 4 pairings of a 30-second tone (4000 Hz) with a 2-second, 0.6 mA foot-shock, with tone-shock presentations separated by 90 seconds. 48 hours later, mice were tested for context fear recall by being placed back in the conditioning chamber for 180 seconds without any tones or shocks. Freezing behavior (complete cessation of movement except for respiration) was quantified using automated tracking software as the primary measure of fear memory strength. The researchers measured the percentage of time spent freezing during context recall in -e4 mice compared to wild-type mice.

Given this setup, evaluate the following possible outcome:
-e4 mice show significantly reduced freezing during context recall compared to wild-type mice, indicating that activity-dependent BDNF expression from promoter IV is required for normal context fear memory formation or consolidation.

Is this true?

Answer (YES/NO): NO